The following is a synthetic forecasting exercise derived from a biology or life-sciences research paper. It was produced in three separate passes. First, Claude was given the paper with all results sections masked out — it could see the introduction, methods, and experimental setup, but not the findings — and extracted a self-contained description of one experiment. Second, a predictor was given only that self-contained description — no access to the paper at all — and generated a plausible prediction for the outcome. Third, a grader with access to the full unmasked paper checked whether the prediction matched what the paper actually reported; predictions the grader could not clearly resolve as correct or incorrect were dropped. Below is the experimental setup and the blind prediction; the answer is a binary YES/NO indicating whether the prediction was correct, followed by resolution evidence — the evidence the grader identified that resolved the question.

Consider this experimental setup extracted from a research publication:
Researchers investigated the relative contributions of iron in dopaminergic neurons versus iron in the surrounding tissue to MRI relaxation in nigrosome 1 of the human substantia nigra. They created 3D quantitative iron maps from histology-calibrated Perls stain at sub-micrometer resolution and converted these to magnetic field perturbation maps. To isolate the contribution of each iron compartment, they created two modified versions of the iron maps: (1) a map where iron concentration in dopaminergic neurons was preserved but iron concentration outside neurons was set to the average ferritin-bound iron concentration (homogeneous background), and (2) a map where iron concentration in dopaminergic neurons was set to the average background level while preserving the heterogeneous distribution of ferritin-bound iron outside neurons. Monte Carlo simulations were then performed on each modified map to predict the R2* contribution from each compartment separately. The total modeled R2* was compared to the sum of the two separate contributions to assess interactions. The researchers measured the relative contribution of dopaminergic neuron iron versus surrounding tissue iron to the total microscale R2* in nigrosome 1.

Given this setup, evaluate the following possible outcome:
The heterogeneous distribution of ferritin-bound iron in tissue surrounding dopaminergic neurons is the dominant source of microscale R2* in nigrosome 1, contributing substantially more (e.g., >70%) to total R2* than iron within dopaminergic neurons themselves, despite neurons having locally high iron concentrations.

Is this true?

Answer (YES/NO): NO